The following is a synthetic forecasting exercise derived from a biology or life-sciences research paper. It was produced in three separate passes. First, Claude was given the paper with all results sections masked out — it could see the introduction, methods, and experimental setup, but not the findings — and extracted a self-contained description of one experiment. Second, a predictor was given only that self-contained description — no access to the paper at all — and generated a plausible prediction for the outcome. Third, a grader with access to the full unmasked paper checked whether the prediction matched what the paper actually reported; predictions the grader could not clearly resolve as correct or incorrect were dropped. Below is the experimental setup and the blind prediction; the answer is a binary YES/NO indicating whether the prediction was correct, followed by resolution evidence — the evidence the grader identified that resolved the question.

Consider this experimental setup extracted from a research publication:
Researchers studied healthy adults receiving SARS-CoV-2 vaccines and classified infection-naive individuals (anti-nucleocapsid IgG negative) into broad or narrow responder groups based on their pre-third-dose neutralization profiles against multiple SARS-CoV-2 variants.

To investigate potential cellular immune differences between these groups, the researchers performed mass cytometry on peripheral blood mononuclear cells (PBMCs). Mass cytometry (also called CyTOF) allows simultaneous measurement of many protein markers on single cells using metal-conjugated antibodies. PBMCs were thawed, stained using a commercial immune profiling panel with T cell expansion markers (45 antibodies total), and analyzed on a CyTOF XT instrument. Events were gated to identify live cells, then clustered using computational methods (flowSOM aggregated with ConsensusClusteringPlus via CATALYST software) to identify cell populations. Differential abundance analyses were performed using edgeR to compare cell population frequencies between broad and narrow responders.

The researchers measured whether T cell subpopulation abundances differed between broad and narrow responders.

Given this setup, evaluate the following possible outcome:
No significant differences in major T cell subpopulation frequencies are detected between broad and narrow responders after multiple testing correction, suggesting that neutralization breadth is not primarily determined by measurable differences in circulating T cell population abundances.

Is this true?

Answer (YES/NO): NO